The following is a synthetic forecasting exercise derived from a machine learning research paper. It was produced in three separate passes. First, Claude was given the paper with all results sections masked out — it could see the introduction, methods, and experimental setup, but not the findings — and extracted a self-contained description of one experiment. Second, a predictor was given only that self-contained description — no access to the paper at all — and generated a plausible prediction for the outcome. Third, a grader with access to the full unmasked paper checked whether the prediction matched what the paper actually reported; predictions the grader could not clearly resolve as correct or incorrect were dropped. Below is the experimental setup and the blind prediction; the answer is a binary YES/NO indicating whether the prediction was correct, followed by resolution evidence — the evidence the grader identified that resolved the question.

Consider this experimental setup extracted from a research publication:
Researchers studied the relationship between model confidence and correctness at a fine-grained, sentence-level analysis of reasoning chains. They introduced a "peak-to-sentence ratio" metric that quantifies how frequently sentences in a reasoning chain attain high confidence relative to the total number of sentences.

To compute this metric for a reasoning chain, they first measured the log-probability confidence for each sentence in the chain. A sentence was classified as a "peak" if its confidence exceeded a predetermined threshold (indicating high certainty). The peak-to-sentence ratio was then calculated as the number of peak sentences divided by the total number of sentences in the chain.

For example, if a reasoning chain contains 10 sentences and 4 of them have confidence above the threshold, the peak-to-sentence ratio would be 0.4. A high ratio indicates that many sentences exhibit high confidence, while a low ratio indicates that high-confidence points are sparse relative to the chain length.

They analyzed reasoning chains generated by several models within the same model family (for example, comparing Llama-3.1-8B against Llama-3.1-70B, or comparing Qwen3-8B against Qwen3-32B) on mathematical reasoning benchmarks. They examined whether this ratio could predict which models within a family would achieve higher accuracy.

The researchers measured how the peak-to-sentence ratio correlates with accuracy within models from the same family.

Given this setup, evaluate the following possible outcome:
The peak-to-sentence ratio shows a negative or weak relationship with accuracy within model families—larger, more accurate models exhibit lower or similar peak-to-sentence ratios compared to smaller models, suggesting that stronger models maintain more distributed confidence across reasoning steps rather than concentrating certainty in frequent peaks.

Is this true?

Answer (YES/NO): NO